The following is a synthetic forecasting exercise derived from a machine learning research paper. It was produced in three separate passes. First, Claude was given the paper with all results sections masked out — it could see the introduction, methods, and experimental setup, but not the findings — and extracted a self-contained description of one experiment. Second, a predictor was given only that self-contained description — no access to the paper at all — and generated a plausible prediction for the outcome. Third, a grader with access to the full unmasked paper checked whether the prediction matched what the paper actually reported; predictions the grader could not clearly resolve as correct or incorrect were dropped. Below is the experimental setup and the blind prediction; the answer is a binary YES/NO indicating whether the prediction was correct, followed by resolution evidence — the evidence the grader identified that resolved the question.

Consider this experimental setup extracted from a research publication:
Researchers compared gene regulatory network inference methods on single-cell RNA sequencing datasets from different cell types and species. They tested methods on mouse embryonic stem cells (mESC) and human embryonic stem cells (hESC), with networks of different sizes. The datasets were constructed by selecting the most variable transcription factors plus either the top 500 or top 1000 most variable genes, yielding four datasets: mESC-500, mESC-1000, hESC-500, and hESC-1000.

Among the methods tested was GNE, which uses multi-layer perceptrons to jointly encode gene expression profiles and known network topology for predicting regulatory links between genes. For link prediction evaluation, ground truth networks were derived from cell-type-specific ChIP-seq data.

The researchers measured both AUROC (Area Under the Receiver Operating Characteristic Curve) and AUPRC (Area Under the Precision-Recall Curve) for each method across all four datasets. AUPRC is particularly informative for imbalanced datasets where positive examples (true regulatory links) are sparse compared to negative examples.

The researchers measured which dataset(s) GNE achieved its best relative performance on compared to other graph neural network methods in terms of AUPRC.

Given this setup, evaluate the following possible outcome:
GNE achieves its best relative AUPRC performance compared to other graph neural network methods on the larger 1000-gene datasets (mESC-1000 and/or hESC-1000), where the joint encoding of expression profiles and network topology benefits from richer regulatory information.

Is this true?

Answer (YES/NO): YES